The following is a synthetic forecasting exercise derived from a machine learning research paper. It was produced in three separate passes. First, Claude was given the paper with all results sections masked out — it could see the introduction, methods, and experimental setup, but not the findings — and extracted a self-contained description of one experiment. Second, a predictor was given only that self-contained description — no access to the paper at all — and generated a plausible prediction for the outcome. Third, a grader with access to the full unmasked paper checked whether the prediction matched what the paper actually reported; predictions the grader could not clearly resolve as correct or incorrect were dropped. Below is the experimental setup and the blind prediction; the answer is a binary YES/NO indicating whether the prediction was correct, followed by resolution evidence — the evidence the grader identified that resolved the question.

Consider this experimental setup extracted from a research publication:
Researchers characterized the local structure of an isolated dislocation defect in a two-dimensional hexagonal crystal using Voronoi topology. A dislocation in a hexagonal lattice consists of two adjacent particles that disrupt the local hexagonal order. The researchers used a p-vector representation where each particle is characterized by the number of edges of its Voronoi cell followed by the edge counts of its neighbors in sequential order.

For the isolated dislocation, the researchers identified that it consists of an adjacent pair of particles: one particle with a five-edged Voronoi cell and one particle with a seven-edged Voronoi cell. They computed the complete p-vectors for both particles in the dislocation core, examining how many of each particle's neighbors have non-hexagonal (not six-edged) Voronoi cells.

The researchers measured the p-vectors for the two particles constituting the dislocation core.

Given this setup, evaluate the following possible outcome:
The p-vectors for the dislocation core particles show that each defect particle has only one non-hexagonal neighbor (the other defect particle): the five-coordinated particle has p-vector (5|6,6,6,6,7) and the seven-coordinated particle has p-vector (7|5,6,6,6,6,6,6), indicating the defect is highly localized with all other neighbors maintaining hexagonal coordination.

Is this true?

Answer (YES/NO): YES